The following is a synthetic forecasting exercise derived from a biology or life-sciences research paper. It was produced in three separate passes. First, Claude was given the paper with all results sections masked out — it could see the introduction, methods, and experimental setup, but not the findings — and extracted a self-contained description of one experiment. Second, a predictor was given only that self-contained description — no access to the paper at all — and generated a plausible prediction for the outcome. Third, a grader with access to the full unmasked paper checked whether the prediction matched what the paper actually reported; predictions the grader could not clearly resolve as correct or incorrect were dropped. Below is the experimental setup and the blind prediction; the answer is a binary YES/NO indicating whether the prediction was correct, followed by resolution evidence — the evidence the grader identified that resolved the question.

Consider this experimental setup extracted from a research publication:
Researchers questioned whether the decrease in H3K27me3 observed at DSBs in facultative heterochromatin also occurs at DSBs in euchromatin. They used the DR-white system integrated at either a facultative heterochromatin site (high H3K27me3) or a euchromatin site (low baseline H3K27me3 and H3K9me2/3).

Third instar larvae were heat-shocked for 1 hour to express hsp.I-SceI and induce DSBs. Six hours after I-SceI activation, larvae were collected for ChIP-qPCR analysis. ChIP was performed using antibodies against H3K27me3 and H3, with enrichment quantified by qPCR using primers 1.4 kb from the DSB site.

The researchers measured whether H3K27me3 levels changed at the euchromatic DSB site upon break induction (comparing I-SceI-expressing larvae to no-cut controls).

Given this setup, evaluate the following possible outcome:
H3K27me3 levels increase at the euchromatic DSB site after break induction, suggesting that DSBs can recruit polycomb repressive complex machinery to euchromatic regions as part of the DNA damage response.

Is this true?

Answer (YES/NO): NO